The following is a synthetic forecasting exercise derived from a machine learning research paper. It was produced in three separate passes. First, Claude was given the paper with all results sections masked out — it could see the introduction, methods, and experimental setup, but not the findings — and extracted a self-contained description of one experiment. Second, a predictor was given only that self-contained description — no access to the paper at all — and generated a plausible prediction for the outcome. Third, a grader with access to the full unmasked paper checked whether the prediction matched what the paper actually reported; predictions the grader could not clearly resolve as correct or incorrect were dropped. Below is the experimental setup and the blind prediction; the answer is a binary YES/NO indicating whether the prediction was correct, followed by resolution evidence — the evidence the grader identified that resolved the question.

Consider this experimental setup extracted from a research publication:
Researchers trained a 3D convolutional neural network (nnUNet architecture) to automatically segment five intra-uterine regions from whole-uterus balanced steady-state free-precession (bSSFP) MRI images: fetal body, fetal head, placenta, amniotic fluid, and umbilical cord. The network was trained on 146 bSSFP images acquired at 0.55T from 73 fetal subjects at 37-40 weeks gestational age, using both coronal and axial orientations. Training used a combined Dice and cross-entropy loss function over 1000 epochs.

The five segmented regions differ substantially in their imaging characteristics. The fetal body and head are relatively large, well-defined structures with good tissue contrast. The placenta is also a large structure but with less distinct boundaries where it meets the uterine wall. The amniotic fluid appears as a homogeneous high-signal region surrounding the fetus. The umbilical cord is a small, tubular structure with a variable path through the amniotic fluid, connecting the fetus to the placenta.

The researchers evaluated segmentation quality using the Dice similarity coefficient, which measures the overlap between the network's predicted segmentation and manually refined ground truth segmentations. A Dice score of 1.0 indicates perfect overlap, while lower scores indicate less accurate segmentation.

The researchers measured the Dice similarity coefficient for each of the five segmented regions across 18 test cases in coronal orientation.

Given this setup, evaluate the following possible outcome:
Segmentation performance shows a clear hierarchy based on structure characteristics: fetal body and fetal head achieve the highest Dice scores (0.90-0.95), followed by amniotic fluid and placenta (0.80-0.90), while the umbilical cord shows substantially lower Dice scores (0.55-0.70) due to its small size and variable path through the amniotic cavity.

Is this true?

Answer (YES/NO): NO